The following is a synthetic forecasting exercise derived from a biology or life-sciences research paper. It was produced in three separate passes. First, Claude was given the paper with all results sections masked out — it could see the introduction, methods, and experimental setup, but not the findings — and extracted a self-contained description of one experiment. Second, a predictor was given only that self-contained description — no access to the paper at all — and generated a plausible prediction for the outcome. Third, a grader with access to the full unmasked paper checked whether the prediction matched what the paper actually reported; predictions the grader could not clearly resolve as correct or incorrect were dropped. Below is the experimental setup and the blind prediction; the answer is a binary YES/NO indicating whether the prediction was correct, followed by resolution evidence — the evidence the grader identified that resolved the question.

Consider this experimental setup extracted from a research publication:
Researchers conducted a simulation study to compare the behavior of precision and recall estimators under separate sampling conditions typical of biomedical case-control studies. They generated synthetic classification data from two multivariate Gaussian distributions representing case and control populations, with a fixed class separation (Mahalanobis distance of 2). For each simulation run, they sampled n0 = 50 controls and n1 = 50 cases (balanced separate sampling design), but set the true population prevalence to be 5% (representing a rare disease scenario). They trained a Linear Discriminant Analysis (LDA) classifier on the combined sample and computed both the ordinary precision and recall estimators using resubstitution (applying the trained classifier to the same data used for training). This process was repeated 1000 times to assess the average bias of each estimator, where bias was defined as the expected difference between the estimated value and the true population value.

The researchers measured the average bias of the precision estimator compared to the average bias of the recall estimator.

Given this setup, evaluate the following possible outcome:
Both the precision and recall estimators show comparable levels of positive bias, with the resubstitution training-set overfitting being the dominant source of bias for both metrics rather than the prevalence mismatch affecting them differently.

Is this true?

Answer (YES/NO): NO